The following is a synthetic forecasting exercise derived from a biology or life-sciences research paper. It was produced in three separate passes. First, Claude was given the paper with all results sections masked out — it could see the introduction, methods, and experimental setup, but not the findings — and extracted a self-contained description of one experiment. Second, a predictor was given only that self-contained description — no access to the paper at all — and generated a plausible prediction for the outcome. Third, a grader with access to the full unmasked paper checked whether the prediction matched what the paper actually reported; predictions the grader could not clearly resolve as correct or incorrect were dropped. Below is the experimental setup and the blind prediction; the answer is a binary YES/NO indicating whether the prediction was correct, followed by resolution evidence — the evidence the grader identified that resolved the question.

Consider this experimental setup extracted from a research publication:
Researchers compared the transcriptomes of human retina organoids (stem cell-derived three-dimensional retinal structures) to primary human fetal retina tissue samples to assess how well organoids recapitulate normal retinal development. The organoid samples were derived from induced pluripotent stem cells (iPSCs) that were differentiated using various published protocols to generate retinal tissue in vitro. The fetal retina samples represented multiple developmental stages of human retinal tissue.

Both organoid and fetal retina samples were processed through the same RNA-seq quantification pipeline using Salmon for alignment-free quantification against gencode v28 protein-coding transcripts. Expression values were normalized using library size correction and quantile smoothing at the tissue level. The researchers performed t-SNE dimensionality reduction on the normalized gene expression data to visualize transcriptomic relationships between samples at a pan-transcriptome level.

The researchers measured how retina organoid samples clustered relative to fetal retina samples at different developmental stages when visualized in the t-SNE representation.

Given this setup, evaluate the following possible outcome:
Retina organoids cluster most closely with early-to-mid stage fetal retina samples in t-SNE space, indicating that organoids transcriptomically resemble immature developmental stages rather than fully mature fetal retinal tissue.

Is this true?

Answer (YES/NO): YES